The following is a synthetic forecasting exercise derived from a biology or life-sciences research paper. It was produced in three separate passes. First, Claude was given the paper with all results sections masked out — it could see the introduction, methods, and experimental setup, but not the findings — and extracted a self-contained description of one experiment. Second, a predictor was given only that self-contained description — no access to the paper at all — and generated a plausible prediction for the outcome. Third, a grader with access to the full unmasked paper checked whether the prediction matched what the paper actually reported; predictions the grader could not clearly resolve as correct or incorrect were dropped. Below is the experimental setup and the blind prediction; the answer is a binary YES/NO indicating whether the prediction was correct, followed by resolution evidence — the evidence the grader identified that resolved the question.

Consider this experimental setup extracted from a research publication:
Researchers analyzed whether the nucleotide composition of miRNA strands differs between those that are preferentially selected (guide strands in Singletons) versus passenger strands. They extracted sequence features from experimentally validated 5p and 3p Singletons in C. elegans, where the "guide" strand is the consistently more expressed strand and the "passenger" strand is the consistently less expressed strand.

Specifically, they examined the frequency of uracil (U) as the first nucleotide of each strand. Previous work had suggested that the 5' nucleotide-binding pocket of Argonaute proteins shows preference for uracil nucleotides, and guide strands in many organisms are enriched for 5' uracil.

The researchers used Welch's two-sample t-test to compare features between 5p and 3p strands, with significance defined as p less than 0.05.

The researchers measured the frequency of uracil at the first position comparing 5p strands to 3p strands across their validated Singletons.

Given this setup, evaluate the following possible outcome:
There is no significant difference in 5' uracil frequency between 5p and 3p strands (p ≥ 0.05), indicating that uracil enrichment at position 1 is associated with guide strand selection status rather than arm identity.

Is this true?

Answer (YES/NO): NO